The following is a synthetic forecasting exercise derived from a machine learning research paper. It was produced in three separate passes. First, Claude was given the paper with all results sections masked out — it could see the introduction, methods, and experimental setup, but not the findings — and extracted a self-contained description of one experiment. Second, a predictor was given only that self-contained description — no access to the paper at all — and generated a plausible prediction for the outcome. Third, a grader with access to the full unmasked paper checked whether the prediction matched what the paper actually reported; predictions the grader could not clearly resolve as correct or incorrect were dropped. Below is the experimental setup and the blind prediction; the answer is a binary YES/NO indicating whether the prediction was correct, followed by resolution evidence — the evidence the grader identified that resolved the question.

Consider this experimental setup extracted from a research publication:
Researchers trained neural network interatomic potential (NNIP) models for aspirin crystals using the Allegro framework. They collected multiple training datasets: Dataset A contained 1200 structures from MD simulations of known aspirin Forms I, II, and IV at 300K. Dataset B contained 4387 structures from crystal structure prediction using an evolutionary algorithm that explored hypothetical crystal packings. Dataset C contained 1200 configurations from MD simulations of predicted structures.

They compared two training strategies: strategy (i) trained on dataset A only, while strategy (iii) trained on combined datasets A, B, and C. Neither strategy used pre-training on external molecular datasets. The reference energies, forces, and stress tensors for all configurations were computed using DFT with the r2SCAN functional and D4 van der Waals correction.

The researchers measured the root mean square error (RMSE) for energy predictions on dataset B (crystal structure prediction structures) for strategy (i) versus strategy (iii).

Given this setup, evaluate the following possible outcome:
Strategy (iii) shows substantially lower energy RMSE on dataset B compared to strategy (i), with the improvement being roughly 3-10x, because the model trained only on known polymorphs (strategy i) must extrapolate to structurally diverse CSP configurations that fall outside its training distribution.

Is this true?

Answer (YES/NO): YES